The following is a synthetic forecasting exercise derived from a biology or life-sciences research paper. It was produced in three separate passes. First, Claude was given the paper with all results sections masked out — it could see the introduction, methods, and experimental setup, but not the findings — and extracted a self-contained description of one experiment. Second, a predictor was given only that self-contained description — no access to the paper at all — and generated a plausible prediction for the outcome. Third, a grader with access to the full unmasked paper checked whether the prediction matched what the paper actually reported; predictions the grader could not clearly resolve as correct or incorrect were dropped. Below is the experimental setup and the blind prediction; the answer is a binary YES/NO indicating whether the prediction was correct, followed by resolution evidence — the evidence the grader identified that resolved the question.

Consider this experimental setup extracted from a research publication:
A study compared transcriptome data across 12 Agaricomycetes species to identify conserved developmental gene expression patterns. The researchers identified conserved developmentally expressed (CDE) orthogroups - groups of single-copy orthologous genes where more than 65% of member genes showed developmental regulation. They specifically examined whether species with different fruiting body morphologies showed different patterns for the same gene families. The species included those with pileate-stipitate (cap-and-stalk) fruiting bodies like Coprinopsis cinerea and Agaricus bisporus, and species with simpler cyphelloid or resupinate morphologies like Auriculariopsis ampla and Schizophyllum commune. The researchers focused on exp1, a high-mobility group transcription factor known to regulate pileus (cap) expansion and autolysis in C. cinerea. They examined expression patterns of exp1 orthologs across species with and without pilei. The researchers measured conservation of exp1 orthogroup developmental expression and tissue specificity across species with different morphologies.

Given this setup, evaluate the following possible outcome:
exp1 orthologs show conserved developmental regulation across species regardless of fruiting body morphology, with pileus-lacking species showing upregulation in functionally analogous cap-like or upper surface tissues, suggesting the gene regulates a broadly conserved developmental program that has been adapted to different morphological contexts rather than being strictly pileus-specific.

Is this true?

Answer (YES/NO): NO